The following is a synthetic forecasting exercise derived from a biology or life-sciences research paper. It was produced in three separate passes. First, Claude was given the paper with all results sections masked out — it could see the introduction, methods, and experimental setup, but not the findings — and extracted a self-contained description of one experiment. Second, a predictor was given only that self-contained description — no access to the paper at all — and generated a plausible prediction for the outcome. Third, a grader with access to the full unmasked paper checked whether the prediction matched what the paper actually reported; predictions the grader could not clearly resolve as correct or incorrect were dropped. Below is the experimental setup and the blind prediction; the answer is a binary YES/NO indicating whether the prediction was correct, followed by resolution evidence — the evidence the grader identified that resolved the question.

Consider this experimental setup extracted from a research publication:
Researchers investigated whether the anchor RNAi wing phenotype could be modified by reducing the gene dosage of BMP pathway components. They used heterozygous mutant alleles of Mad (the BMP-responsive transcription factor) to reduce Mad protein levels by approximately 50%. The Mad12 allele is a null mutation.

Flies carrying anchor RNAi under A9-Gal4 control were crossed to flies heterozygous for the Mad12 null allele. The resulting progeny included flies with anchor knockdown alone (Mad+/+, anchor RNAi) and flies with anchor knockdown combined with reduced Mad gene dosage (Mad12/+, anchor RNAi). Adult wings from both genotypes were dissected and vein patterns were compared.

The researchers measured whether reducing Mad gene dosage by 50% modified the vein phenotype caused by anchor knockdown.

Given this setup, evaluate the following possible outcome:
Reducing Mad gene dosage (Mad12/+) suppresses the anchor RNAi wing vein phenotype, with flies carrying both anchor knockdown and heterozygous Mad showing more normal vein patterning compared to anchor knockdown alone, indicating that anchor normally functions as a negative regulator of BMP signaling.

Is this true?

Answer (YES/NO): YES